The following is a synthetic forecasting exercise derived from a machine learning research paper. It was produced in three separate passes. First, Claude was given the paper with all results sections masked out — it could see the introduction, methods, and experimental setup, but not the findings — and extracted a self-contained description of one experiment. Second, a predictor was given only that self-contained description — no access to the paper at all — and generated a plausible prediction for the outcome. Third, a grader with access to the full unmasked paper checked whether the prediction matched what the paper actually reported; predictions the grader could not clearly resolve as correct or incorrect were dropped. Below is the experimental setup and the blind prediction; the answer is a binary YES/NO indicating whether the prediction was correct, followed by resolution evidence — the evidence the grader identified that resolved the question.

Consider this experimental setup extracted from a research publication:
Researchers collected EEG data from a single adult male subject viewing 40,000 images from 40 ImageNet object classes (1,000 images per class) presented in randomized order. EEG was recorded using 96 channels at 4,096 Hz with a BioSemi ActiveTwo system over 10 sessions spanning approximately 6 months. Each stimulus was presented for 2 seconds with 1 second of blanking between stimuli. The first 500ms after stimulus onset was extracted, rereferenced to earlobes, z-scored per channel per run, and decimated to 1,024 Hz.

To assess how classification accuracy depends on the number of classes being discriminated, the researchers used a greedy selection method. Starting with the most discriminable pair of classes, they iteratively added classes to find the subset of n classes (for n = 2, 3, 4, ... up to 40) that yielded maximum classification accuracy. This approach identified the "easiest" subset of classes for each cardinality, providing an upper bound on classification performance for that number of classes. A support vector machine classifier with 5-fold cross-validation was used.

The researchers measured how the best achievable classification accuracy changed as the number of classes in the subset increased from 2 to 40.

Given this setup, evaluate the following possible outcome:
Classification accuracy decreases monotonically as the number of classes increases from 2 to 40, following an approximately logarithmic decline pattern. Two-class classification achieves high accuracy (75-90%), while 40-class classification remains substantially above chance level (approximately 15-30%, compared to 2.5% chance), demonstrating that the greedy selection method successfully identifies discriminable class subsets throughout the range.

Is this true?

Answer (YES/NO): NO